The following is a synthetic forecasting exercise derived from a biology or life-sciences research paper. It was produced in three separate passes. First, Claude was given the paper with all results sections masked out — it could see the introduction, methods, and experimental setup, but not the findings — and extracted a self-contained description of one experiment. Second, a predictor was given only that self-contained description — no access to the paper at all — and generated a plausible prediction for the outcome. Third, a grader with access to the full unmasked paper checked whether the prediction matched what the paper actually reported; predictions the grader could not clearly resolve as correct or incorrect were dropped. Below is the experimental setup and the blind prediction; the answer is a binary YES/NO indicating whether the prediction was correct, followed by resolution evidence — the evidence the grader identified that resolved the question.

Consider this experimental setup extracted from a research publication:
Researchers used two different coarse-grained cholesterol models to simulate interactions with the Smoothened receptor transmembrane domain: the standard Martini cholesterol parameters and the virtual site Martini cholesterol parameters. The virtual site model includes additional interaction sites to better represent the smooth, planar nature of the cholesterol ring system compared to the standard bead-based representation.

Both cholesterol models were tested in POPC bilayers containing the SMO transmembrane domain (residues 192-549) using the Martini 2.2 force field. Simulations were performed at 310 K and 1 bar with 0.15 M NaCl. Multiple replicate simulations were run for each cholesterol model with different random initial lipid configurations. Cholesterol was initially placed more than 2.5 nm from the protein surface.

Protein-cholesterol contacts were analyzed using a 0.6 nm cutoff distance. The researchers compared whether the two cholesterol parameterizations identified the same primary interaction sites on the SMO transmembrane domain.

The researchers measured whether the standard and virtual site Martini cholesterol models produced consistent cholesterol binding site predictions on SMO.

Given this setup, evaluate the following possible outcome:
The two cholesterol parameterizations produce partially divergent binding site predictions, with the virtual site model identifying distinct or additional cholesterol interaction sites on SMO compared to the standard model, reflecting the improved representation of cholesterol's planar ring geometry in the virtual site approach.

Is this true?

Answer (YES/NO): NO